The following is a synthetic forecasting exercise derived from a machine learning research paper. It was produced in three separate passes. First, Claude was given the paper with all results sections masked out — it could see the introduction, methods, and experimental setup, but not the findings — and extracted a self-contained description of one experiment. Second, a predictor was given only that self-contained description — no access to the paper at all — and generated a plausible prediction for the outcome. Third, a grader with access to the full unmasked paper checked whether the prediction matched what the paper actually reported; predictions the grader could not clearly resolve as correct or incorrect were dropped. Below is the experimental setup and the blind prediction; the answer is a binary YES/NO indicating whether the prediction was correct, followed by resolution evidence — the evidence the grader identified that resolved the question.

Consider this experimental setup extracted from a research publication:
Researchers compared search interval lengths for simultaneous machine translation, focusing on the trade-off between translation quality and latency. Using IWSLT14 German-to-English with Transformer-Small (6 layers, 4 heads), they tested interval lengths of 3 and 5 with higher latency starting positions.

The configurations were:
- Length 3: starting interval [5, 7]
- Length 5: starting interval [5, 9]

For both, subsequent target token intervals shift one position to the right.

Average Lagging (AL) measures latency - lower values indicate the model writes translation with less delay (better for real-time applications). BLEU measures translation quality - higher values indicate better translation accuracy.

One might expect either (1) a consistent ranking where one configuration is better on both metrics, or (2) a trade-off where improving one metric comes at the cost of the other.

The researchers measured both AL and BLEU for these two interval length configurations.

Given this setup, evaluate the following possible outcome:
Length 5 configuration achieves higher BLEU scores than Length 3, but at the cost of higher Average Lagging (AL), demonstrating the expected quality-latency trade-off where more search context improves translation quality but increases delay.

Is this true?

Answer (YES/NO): NO